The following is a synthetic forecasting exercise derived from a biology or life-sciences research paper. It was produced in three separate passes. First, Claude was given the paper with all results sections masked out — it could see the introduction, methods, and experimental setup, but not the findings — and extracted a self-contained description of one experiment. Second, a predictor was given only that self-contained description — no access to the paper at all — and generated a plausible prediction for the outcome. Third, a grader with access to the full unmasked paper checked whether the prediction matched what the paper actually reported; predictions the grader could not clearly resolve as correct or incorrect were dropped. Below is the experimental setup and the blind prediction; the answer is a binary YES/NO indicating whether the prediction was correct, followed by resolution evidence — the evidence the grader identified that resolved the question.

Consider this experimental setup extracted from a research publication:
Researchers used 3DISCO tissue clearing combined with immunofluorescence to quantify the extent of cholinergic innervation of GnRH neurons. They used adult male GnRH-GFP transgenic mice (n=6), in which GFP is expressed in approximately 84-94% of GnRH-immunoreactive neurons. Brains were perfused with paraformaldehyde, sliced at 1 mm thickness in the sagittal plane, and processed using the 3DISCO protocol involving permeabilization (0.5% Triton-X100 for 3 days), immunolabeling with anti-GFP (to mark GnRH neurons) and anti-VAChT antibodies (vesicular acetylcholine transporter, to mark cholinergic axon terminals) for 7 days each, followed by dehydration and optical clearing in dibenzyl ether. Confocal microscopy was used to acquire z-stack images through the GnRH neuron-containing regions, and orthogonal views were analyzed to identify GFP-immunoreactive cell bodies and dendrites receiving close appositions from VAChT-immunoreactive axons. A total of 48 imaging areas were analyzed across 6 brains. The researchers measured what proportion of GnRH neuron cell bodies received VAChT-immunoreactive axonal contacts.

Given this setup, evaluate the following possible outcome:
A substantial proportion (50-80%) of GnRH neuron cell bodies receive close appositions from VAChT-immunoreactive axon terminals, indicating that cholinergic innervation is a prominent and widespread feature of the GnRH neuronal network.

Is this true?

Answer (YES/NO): NO